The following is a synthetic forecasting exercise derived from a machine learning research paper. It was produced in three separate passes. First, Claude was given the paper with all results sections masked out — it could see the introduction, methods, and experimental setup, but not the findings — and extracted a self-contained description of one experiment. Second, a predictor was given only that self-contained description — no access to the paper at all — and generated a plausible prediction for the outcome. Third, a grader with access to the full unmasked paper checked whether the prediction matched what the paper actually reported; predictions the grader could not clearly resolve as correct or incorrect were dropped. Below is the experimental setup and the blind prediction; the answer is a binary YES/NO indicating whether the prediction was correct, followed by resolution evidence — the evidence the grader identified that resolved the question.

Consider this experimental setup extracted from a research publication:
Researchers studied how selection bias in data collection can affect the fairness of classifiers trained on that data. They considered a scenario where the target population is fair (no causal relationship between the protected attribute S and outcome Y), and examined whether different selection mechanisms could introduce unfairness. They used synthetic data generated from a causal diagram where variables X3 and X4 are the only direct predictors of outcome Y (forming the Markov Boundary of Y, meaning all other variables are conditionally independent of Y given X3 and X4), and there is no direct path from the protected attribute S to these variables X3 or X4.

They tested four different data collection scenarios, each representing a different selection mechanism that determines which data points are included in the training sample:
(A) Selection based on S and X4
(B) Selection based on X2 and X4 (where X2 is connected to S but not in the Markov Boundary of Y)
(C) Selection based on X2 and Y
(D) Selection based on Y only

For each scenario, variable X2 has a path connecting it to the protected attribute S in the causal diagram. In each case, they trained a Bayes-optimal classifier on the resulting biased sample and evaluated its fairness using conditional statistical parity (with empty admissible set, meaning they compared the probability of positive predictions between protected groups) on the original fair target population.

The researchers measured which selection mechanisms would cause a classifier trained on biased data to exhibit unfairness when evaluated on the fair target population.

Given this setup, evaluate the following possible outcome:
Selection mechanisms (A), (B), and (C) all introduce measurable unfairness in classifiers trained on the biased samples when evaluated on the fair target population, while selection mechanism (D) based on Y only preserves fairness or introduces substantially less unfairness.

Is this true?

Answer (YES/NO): NO